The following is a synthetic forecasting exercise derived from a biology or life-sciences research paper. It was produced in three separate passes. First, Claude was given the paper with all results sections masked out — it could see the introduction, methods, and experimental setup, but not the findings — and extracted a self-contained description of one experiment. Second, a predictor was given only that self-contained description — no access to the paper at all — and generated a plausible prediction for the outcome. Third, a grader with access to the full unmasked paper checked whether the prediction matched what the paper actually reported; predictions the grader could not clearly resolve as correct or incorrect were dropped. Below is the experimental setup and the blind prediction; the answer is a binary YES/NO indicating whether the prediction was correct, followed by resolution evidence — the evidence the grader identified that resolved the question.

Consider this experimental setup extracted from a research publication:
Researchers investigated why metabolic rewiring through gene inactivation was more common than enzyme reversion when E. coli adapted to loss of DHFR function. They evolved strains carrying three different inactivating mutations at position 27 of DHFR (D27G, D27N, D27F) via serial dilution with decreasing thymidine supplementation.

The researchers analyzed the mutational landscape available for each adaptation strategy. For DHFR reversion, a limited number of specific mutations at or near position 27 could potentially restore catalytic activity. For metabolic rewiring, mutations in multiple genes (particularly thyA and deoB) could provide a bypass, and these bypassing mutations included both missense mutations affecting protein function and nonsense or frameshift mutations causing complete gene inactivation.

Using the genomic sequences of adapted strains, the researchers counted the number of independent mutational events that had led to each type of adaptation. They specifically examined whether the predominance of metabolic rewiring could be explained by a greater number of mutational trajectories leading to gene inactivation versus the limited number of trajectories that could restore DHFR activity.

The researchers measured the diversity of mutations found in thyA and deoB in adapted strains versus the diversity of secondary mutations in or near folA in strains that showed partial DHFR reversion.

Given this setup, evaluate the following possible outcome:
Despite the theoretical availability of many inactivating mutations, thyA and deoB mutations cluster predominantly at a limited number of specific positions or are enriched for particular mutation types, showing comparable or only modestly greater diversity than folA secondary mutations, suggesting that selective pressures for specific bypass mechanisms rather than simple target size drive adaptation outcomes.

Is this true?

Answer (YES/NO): NO